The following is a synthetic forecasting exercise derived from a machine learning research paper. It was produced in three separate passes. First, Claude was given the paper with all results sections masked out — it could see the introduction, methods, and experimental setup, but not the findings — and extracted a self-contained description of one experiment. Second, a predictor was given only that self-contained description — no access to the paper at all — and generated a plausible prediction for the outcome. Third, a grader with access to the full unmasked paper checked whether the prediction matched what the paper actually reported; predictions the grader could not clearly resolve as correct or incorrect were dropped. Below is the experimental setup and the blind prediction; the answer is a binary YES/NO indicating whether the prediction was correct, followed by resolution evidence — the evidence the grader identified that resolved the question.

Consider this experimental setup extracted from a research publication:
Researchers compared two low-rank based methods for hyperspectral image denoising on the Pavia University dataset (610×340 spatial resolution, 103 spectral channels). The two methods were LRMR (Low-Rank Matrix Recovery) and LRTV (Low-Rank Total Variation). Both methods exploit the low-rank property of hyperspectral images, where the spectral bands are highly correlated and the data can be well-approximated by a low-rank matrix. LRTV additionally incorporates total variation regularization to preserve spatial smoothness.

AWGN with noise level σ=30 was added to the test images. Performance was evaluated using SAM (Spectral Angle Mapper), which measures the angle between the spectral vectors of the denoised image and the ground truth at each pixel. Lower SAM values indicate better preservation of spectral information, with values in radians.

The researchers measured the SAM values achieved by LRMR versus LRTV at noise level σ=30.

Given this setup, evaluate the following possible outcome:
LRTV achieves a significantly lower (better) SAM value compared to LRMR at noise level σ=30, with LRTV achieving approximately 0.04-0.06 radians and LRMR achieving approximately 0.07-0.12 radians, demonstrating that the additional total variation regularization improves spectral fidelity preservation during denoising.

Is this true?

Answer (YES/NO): NO